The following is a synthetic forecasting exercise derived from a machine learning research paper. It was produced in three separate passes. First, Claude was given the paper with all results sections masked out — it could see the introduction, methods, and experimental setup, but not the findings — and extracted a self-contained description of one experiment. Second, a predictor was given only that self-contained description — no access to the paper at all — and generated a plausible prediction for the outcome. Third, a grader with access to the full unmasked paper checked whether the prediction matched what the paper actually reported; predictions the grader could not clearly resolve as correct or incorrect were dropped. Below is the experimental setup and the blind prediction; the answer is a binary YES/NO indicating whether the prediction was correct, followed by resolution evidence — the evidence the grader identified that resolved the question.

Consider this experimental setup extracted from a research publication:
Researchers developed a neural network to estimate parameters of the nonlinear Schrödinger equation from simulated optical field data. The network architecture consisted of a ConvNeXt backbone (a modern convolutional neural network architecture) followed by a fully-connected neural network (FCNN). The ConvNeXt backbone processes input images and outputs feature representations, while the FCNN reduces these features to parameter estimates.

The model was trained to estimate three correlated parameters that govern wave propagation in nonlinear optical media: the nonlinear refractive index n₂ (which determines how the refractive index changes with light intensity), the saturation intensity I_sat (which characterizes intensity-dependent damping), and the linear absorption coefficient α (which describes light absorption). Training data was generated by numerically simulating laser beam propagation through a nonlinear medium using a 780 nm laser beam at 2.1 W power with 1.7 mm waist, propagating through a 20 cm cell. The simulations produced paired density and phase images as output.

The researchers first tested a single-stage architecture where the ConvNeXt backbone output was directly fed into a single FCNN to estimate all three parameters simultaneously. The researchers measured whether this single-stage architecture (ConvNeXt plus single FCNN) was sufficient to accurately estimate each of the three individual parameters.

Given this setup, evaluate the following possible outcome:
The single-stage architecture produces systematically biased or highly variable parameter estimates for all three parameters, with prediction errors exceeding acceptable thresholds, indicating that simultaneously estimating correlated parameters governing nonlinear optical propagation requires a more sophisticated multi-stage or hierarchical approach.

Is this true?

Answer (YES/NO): NO